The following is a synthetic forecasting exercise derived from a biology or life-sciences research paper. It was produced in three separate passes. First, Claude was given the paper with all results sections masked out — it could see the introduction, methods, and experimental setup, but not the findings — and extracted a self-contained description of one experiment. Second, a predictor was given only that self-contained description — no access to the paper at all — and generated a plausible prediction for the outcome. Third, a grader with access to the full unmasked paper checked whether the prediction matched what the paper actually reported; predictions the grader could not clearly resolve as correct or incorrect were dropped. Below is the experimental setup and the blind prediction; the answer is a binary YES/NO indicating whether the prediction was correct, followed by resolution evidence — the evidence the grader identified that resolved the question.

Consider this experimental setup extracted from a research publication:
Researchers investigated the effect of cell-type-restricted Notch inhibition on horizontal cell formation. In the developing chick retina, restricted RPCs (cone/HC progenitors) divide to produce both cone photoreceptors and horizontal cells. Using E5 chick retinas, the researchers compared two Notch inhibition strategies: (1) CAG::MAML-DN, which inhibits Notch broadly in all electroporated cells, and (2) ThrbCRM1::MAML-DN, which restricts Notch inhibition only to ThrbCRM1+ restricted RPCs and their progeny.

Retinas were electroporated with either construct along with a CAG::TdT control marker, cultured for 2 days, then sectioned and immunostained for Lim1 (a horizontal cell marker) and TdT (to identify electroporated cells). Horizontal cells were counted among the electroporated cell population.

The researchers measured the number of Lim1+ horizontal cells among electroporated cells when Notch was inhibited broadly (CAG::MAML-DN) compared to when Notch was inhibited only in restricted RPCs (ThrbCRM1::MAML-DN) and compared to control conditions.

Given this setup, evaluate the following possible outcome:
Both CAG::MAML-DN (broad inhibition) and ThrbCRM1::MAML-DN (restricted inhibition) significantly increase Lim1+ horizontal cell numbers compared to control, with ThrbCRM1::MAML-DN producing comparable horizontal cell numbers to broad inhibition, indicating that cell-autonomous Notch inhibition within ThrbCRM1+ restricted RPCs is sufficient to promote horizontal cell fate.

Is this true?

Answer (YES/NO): NO